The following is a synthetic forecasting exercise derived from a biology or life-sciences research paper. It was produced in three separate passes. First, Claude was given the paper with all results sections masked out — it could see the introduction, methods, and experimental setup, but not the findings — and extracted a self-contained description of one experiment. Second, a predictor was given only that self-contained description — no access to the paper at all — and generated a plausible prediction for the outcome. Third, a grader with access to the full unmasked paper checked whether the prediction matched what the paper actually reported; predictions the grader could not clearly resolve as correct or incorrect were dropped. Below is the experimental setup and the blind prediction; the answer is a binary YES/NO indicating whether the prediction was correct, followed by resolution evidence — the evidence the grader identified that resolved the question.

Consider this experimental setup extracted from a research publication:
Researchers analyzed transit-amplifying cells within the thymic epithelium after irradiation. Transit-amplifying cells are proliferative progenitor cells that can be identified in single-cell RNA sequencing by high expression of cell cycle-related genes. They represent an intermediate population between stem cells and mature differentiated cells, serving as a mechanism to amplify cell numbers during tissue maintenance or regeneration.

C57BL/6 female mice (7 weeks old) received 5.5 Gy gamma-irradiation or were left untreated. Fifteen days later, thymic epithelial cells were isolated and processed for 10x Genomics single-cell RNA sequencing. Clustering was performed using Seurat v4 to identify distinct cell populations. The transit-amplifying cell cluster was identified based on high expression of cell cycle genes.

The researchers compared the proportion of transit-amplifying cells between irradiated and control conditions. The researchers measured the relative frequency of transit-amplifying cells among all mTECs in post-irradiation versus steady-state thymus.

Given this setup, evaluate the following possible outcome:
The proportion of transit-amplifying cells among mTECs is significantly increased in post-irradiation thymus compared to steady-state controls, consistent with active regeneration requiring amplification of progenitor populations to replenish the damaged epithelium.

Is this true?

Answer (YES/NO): YES